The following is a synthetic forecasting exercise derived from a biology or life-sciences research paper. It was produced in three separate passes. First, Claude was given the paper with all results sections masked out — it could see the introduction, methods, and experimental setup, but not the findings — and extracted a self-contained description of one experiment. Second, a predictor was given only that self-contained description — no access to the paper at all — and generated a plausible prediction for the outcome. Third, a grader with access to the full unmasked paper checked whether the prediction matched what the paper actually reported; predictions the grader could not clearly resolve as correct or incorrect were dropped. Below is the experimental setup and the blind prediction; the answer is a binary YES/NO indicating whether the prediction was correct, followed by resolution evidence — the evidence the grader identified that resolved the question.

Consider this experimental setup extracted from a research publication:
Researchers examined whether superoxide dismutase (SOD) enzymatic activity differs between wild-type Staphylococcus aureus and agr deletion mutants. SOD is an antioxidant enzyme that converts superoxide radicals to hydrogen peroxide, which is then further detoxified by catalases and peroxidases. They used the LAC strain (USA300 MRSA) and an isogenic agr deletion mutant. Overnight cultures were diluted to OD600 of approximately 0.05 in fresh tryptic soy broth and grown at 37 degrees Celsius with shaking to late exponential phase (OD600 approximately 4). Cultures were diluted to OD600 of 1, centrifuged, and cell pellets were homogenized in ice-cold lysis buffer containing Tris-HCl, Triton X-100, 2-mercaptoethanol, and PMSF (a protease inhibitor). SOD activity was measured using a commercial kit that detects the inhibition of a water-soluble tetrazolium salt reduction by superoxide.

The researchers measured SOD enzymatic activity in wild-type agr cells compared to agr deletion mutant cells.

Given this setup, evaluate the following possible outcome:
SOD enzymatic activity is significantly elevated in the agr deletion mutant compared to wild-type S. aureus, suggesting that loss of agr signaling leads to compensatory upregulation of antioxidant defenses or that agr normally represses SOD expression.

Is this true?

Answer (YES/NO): NO